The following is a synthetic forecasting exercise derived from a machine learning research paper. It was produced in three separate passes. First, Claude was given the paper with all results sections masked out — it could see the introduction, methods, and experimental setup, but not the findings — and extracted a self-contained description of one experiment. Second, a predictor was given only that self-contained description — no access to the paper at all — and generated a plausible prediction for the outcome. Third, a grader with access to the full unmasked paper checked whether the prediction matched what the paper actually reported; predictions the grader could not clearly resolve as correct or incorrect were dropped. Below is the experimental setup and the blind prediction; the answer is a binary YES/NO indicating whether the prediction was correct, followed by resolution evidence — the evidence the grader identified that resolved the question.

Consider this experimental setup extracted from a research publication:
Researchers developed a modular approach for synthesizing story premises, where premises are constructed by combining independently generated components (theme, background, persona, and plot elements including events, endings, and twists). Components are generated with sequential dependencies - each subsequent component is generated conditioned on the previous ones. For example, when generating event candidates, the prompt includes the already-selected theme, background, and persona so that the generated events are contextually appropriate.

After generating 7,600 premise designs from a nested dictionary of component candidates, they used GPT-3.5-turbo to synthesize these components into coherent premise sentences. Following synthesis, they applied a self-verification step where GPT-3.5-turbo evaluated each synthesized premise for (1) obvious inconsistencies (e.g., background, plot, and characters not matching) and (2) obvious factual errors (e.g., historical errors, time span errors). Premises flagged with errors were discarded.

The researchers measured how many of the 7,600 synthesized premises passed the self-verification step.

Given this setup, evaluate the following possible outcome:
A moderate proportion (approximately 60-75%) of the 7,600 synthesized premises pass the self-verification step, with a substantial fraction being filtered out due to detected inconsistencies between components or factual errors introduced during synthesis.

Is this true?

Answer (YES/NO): NO